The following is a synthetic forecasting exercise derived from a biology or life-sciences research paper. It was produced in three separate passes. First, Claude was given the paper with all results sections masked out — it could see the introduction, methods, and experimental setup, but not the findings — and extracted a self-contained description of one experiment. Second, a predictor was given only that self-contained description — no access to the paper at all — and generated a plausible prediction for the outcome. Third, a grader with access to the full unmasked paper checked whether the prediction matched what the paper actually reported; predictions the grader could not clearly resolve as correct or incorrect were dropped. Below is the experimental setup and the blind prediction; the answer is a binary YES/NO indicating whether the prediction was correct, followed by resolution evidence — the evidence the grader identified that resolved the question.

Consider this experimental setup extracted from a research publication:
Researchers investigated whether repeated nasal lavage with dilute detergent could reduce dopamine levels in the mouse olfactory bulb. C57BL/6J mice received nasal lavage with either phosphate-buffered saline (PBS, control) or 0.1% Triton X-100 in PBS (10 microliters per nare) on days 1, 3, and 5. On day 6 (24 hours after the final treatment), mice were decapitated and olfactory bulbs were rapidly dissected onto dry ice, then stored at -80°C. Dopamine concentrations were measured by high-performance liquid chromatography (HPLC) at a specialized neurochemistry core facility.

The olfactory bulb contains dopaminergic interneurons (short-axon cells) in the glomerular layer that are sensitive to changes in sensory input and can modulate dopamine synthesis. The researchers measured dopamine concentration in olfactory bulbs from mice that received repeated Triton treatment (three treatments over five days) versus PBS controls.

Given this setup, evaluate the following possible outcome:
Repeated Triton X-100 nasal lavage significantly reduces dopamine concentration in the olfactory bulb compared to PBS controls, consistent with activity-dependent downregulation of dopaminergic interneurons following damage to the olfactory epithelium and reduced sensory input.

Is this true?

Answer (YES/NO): NO